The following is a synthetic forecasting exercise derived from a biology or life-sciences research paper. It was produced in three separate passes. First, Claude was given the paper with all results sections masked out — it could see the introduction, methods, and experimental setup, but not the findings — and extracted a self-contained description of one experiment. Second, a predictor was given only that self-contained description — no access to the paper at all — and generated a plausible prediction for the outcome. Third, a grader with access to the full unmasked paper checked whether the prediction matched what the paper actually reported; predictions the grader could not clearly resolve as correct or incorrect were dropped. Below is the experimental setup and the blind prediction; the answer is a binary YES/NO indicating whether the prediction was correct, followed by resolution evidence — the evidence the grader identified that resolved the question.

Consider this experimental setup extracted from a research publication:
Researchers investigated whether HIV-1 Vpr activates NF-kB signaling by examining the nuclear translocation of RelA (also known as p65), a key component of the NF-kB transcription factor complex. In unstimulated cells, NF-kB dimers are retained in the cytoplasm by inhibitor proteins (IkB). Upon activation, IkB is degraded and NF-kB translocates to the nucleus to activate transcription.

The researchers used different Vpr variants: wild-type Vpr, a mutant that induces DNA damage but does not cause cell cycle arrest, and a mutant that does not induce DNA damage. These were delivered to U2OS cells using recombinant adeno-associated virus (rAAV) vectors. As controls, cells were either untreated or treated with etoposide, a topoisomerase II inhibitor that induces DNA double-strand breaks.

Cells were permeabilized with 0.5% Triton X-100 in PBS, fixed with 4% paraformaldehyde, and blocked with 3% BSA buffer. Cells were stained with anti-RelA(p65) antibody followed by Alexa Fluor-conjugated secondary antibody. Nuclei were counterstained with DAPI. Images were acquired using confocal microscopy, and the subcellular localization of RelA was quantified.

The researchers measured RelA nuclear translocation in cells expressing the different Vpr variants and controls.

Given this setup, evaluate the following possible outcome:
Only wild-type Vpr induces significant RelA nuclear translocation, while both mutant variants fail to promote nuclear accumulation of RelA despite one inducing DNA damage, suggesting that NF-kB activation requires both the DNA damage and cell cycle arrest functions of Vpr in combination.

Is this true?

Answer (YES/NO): NO